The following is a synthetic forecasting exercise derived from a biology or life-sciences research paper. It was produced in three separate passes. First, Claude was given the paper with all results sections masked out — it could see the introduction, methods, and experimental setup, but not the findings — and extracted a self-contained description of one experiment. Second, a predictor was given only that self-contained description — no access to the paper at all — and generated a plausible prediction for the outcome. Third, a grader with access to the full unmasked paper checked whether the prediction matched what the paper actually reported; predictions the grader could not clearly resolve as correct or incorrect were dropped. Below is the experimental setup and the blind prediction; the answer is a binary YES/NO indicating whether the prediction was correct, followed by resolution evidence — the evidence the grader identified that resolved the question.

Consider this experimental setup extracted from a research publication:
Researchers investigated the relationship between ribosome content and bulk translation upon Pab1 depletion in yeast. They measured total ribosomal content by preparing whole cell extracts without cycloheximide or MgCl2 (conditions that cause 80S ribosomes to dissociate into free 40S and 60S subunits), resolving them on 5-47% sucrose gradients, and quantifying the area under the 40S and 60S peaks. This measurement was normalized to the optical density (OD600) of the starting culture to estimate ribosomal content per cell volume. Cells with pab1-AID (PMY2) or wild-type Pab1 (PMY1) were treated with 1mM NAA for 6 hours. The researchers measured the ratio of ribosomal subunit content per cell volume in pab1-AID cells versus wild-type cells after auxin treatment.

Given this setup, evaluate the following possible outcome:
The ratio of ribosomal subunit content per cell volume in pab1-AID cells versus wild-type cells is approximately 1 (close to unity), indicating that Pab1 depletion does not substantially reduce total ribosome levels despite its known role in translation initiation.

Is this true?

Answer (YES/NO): NO